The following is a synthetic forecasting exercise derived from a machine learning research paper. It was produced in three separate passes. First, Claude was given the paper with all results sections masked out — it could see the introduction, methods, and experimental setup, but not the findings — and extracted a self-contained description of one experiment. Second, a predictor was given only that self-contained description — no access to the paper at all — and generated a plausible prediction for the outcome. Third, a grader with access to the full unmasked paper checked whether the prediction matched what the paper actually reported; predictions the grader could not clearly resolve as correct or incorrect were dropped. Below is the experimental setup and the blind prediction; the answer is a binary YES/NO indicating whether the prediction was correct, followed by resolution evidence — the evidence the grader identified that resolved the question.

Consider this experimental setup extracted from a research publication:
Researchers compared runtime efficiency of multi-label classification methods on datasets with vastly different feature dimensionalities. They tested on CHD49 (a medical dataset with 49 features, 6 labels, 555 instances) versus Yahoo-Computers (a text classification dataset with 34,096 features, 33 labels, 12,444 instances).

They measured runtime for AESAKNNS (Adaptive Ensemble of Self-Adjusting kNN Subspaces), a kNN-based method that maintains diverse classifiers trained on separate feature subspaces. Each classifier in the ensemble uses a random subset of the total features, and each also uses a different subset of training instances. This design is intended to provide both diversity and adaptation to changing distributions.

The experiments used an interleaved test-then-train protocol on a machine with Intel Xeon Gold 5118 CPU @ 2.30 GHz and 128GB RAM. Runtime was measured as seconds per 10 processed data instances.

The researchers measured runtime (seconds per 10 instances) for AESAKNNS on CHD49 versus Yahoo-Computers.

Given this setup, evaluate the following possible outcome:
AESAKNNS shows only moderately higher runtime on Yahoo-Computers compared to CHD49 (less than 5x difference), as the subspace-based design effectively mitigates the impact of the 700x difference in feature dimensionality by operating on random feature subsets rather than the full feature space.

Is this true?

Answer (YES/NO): NO